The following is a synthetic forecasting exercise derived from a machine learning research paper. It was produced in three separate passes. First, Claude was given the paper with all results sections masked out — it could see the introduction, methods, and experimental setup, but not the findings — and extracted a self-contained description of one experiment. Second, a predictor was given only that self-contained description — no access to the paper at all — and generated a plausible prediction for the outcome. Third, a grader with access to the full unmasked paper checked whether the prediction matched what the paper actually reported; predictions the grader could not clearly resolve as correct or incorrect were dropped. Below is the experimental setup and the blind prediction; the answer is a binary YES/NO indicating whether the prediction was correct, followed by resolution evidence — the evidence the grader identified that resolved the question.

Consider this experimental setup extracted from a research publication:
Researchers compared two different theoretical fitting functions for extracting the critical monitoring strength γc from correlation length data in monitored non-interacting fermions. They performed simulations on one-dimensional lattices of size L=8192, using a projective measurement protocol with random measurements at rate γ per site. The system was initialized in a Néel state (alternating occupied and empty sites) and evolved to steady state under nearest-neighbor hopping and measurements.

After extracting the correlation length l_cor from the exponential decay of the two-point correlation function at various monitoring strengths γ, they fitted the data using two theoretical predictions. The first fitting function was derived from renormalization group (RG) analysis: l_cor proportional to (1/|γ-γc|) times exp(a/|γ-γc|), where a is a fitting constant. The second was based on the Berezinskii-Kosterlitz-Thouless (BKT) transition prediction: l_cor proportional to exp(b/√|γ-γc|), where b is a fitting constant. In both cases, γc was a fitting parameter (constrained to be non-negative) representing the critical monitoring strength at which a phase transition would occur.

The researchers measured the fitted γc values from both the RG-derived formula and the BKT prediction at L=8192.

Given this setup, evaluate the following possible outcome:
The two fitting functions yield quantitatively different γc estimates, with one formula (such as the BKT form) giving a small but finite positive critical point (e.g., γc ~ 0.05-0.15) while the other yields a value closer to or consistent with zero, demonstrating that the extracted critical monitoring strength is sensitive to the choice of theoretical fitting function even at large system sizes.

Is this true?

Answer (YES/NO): NO